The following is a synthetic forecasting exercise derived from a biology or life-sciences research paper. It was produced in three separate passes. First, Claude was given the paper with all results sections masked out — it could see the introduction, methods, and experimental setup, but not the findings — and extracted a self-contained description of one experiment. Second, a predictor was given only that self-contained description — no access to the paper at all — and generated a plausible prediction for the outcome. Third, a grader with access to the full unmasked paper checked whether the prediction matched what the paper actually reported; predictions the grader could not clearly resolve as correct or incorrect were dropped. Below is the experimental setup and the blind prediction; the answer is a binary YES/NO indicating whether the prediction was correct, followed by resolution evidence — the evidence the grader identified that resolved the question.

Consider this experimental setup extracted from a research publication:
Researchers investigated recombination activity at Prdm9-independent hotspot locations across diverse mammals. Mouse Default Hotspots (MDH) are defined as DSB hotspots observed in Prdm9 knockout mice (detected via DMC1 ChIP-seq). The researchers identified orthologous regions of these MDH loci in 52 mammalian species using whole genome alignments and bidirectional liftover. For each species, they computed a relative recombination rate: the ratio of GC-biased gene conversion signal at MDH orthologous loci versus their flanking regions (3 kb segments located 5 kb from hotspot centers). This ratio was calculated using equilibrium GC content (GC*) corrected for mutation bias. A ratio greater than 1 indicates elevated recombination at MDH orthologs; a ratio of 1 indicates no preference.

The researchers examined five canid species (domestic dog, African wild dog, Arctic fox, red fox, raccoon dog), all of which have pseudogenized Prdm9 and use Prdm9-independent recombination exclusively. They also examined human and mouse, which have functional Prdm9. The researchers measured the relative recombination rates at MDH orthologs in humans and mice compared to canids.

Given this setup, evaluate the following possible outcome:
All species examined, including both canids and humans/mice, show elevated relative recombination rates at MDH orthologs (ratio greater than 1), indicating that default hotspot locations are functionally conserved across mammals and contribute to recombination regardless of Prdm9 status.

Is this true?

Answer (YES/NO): NO